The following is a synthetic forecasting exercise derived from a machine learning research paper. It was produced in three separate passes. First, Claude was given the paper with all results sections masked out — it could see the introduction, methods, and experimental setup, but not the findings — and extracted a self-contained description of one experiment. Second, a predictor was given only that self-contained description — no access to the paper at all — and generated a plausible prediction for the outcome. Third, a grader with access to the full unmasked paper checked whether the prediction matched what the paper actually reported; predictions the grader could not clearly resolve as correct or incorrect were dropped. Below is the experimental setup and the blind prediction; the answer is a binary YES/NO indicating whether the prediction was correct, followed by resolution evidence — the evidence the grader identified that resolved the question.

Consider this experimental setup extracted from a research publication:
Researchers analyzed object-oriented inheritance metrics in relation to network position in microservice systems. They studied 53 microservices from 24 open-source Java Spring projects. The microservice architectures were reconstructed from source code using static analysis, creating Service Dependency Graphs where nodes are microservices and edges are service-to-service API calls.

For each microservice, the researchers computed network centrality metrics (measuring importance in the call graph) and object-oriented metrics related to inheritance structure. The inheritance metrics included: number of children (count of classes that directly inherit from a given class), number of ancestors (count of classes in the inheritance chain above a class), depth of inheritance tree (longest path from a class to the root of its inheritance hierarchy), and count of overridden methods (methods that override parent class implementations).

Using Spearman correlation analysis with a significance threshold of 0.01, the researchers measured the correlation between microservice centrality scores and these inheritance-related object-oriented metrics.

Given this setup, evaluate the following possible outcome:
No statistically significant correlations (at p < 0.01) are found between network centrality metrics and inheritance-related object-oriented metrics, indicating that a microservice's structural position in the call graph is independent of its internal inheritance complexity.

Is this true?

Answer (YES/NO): NO